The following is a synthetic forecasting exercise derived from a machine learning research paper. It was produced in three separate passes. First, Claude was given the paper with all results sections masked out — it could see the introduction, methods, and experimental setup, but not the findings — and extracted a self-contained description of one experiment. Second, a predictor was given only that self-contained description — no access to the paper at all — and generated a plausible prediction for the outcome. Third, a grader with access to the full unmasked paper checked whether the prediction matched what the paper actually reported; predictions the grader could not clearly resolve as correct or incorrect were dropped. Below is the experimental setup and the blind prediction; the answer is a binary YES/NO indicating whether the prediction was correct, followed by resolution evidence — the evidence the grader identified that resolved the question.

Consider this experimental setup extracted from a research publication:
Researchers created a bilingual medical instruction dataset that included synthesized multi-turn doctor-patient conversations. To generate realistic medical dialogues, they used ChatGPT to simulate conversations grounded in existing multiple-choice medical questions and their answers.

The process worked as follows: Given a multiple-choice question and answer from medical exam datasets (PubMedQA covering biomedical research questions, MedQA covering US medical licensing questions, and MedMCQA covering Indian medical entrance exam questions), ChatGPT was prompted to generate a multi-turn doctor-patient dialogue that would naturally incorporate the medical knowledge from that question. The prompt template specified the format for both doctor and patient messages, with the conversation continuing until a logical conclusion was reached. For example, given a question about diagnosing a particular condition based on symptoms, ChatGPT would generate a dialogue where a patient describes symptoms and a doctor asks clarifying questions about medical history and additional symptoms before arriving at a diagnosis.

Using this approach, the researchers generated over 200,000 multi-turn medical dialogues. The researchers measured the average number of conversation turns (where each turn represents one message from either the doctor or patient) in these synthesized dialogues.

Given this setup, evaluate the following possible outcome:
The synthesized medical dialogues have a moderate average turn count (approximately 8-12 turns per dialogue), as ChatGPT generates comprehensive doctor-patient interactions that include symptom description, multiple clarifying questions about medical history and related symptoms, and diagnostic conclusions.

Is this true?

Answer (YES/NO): NO